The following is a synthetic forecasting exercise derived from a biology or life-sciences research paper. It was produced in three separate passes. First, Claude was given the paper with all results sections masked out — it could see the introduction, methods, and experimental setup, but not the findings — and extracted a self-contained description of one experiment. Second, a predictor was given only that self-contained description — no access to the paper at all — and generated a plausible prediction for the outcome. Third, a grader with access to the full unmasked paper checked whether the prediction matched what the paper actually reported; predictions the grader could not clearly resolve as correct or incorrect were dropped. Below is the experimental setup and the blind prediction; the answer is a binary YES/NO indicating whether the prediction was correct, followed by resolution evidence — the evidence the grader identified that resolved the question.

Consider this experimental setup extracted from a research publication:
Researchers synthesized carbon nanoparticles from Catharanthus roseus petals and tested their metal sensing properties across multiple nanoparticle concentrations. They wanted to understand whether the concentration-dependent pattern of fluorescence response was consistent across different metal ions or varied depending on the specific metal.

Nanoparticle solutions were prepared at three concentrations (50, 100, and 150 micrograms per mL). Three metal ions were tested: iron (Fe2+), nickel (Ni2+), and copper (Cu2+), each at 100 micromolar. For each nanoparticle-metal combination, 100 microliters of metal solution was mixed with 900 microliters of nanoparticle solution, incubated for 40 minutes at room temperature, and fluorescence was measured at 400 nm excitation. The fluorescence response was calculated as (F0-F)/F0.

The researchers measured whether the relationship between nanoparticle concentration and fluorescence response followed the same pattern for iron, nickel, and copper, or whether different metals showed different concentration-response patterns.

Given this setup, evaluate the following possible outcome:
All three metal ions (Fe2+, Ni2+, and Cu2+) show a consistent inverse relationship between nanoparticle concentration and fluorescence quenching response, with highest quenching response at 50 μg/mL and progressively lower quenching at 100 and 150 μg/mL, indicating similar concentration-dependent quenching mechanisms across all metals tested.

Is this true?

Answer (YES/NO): NO